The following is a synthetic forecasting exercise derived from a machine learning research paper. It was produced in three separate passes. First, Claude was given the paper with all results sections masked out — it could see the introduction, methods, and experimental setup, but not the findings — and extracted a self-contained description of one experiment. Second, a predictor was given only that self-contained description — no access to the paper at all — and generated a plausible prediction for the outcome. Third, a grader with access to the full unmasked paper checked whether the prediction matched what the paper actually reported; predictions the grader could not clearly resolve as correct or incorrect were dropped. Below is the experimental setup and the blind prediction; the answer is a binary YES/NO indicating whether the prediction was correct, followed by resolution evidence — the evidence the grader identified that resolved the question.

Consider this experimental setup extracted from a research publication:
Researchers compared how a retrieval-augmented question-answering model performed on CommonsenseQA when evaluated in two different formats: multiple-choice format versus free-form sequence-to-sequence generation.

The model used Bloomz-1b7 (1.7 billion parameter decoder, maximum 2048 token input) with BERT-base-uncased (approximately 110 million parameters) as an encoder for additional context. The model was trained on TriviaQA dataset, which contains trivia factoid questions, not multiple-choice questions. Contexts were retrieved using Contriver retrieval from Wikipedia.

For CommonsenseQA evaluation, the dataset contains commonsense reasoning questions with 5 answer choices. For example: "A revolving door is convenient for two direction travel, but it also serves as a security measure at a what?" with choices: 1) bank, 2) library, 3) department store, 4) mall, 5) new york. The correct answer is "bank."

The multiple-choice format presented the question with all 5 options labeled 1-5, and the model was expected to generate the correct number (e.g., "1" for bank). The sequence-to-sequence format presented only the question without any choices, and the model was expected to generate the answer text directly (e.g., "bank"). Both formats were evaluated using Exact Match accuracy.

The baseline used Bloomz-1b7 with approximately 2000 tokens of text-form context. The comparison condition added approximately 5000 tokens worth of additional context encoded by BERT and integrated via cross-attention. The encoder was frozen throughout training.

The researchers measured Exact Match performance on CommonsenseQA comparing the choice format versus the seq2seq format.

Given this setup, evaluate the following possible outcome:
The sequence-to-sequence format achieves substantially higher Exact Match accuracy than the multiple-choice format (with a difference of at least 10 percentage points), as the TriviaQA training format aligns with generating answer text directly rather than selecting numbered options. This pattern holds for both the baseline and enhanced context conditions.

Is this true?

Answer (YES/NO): NO